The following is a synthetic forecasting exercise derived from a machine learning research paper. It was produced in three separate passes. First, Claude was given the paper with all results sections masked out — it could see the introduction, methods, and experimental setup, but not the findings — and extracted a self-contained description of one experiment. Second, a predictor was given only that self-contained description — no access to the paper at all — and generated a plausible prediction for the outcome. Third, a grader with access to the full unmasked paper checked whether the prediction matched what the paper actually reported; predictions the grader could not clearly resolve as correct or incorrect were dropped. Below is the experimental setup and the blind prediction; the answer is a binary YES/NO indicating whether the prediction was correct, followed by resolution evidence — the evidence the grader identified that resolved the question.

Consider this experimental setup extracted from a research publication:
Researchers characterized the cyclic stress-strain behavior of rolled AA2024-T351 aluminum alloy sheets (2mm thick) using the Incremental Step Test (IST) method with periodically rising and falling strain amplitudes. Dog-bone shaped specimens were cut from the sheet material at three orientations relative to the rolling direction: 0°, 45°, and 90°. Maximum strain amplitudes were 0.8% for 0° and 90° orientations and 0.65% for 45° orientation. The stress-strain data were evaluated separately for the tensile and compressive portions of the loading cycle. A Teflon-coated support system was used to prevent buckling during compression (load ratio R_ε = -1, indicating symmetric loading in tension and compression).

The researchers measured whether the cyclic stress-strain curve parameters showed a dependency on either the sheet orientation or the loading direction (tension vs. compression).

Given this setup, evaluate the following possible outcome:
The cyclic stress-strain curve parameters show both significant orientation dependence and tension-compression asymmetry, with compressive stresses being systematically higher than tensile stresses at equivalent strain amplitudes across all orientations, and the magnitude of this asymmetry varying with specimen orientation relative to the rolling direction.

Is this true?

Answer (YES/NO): NO